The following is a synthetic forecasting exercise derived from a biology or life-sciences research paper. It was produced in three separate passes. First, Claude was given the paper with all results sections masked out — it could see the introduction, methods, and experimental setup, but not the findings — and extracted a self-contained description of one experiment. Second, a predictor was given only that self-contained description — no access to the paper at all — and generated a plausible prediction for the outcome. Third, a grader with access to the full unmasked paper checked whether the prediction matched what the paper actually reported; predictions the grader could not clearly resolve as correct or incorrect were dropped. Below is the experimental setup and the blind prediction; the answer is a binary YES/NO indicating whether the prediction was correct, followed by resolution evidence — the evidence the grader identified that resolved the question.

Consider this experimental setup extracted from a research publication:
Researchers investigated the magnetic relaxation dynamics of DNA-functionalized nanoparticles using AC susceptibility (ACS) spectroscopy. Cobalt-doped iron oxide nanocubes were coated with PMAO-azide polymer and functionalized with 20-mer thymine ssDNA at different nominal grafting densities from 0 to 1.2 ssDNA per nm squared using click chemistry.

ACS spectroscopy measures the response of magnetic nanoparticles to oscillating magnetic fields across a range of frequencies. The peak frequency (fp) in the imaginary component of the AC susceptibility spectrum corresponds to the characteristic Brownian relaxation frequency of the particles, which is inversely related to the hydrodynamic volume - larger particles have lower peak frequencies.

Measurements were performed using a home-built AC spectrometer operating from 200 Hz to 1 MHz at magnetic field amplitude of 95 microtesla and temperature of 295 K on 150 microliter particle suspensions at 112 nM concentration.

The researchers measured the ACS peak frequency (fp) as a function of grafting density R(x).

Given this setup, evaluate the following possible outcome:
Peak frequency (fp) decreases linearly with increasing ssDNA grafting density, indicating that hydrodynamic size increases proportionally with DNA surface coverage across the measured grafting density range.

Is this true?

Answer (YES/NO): NO